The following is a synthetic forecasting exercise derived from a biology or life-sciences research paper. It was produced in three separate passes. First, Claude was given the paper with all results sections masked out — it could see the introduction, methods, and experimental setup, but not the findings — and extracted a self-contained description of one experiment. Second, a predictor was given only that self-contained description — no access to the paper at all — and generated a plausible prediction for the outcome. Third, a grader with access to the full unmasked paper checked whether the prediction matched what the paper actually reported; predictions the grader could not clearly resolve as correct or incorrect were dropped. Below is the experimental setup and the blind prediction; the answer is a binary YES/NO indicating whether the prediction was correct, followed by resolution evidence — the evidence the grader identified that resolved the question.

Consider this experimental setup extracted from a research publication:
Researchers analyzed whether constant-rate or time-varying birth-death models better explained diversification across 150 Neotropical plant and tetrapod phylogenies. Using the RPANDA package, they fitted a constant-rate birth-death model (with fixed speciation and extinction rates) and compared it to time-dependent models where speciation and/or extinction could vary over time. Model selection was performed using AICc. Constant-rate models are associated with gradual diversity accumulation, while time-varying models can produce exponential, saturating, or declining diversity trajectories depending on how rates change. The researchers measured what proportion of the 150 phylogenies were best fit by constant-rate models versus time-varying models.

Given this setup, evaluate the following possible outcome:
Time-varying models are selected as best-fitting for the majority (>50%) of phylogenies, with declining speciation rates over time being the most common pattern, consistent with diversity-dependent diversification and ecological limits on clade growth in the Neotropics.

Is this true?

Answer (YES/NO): NO